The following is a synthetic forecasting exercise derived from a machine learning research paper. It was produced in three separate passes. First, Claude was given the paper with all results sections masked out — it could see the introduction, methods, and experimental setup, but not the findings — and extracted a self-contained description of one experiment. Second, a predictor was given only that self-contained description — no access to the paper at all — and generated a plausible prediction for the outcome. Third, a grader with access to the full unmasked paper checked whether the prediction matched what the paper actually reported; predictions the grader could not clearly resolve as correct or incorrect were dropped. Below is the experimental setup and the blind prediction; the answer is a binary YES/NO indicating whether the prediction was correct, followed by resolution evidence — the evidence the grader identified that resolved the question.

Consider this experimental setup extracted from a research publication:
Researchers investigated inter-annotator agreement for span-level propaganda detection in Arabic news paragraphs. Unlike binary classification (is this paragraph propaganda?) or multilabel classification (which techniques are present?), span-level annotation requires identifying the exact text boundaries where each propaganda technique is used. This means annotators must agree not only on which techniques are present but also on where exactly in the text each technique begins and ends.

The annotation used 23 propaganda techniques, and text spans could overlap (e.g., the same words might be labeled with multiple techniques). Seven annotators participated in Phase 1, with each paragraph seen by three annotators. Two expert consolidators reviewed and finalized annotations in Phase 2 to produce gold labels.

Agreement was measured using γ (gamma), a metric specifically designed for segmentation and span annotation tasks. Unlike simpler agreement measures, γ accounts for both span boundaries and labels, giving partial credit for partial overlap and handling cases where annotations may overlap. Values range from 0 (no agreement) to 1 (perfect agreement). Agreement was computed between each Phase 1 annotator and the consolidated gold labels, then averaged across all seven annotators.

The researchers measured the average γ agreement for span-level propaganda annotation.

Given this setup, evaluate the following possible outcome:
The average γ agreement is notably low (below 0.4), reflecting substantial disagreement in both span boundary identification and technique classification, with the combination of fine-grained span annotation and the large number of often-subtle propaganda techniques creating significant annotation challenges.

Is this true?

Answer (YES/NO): NO